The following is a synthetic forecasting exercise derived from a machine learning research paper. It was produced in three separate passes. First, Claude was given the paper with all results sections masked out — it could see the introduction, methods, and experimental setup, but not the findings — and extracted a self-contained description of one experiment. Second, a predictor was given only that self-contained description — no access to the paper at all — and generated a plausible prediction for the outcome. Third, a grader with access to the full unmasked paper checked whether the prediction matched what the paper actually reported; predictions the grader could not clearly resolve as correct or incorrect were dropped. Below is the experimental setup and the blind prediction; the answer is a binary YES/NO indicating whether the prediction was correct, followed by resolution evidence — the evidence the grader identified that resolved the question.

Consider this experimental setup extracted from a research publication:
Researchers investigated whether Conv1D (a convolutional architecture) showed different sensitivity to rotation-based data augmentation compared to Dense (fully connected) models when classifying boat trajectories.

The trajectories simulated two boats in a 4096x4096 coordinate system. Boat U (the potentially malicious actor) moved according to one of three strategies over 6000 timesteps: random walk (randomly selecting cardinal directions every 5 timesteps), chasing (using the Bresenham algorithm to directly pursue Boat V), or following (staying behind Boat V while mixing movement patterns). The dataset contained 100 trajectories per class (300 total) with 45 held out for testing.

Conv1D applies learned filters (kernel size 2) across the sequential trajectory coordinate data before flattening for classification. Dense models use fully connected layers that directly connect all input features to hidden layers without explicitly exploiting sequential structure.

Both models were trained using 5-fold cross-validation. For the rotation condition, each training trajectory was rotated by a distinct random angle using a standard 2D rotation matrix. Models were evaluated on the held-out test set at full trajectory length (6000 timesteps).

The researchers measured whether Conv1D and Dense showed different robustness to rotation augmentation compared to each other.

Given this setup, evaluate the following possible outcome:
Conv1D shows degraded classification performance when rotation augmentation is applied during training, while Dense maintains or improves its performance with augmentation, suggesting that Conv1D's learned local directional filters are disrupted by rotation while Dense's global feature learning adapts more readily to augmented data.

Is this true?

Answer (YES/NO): NO